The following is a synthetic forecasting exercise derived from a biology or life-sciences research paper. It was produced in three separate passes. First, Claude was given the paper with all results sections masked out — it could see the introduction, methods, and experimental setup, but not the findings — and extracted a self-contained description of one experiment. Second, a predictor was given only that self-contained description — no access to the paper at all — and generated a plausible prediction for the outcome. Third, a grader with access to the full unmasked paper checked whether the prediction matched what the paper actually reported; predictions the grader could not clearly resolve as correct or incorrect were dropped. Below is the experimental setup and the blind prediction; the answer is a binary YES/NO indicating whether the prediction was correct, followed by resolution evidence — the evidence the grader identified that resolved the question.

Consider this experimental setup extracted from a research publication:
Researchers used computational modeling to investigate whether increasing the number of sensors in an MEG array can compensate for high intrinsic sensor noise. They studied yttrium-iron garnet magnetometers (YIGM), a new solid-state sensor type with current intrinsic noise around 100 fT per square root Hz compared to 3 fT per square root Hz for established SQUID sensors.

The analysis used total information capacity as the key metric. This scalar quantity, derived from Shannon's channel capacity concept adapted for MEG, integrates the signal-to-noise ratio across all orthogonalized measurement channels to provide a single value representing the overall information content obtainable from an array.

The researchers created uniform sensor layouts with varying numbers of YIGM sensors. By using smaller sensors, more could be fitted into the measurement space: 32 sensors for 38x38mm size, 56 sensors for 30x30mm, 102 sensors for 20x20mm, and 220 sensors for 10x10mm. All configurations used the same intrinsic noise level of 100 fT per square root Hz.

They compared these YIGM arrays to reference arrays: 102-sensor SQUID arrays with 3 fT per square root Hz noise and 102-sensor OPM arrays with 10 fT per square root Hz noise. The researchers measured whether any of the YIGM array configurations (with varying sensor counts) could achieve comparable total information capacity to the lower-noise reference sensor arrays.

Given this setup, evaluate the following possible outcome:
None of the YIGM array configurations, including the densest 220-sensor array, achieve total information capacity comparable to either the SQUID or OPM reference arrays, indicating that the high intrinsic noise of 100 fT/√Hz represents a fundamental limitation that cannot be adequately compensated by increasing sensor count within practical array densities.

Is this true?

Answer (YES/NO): YES